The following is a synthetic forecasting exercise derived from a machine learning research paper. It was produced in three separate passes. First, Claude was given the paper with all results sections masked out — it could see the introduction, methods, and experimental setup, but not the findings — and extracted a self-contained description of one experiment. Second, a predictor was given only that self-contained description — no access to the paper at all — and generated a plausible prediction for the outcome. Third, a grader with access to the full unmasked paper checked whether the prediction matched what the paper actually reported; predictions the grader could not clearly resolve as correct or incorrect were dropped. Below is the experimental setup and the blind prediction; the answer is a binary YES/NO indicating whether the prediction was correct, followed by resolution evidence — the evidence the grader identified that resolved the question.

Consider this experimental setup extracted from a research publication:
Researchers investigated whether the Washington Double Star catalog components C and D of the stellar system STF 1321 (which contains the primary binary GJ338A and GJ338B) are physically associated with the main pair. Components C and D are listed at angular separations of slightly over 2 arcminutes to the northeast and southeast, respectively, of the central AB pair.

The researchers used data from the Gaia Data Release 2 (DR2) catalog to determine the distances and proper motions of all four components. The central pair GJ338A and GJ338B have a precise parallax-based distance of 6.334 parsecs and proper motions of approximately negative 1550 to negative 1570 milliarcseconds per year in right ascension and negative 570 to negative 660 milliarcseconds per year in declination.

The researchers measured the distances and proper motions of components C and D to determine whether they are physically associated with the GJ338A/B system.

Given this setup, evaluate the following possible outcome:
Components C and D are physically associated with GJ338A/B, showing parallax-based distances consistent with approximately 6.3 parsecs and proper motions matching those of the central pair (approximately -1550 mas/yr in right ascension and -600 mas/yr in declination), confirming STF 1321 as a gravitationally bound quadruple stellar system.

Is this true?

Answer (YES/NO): NO